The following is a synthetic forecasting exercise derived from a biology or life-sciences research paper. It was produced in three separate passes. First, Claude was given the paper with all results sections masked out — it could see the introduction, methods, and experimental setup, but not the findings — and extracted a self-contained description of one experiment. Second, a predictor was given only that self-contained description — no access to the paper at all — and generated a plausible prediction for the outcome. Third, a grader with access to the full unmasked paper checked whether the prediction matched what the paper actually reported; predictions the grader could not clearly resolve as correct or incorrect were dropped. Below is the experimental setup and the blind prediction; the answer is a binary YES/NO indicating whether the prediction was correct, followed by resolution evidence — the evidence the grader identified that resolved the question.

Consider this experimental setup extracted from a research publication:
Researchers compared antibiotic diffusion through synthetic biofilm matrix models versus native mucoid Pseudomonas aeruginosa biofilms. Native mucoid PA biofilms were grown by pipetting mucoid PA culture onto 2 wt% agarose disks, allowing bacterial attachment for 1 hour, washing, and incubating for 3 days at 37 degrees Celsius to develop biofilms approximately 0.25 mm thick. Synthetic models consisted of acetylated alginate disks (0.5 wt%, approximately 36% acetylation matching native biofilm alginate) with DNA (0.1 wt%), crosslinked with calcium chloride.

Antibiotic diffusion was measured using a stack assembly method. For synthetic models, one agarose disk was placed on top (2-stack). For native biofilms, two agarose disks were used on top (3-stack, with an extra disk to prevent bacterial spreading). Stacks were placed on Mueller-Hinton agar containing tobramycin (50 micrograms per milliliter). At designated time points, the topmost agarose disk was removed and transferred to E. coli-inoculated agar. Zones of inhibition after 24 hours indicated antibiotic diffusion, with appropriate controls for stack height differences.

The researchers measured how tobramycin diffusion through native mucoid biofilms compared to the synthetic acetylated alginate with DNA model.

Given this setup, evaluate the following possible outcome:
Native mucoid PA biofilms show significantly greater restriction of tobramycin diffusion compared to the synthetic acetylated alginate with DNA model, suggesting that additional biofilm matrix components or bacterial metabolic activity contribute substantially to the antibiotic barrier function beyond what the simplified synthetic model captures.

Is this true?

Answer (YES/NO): YES